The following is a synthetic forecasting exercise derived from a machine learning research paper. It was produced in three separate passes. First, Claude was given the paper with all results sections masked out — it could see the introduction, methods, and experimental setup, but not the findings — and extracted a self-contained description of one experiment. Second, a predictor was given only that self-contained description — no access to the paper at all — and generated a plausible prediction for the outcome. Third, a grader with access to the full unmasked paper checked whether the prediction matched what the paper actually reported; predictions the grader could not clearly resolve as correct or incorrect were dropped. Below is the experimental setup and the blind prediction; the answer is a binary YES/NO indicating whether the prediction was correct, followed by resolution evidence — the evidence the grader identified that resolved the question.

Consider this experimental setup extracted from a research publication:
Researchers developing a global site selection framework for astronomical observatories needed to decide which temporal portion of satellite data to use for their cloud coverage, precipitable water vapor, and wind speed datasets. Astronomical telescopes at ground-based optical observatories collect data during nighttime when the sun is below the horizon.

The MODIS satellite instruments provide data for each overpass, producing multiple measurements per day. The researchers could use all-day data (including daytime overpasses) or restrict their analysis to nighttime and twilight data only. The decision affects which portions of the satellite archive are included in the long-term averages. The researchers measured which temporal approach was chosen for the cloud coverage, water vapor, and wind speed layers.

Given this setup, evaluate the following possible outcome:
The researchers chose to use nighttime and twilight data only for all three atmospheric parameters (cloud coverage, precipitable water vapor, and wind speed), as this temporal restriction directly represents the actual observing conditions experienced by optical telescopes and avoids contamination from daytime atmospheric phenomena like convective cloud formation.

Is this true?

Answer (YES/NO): YES